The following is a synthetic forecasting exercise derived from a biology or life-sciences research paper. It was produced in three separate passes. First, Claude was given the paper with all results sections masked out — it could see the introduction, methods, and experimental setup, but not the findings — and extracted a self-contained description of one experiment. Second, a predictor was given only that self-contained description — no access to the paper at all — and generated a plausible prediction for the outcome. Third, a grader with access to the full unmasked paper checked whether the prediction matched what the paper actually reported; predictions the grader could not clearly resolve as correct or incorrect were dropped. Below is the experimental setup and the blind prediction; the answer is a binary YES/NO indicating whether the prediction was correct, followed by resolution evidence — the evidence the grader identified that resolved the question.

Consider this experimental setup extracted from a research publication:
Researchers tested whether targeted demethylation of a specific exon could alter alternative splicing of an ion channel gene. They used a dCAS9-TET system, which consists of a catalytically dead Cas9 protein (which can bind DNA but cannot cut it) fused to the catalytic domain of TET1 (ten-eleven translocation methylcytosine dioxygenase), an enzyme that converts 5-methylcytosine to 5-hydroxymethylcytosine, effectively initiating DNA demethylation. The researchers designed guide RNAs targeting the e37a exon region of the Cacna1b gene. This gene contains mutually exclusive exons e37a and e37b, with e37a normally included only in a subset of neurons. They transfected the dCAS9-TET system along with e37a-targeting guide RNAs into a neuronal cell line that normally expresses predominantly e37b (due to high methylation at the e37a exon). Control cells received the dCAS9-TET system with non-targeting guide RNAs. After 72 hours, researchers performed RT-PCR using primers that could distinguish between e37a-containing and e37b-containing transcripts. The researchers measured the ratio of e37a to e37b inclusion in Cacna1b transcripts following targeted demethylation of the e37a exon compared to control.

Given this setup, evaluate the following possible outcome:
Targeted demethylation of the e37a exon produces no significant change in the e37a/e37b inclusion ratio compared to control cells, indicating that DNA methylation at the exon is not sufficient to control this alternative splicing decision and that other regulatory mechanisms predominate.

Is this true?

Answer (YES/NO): NO